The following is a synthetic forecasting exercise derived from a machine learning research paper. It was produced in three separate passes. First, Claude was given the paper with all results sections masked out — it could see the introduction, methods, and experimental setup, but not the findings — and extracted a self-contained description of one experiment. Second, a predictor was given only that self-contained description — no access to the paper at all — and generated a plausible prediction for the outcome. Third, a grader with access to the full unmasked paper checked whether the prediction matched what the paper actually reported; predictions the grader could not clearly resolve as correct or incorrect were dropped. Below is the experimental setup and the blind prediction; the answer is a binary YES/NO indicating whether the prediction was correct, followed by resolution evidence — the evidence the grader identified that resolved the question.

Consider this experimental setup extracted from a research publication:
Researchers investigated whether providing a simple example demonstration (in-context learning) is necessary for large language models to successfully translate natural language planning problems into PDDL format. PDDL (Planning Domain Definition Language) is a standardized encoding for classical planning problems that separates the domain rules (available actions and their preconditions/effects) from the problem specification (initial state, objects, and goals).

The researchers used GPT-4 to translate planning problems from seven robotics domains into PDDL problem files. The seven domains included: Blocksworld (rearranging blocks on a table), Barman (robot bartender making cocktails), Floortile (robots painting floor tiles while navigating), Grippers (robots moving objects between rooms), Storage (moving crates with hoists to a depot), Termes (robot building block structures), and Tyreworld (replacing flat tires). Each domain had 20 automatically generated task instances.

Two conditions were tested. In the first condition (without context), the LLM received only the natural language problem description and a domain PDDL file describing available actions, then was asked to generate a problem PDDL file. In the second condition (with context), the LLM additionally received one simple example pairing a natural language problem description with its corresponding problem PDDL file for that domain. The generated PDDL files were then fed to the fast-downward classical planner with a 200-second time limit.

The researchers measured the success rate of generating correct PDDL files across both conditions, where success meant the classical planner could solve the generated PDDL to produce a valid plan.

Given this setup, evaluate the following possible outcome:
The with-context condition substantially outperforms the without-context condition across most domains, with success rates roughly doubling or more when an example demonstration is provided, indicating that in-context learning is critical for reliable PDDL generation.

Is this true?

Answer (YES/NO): NO